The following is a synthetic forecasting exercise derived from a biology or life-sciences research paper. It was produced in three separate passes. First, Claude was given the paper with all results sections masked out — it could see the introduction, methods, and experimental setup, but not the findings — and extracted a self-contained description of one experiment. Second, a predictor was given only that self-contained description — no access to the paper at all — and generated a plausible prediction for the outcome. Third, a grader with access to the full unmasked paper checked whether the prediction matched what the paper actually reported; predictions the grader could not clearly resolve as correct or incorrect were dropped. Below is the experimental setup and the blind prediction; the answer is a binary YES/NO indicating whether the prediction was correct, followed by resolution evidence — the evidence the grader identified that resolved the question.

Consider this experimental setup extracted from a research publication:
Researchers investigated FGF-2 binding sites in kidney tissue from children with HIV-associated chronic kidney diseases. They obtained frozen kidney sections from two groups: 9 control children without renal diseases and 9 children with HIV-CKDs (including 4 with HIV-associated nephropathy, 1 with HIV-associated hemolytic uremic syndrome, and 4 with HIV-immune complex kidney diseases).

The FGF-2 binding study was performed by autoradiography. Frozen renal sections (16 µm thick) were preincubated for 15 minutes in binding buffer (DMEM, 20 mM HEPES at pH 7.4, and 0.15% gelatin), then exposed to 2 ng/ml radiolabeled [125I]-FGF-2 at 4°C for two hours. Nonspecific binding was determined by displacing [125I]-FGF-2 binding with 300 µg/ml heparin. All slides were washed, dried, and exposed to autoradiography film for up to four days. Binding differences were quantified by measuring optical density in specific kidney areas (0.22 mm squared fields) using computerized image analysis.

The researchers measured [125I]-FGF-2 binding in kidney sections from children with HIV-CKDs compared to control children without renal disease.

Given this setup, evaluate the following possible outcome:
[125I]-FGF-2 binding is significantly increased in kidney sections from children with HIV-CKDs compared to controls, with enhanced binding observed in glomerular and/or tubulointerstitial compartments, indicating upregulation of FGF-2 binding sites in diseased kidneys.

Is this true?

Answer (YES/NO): YES